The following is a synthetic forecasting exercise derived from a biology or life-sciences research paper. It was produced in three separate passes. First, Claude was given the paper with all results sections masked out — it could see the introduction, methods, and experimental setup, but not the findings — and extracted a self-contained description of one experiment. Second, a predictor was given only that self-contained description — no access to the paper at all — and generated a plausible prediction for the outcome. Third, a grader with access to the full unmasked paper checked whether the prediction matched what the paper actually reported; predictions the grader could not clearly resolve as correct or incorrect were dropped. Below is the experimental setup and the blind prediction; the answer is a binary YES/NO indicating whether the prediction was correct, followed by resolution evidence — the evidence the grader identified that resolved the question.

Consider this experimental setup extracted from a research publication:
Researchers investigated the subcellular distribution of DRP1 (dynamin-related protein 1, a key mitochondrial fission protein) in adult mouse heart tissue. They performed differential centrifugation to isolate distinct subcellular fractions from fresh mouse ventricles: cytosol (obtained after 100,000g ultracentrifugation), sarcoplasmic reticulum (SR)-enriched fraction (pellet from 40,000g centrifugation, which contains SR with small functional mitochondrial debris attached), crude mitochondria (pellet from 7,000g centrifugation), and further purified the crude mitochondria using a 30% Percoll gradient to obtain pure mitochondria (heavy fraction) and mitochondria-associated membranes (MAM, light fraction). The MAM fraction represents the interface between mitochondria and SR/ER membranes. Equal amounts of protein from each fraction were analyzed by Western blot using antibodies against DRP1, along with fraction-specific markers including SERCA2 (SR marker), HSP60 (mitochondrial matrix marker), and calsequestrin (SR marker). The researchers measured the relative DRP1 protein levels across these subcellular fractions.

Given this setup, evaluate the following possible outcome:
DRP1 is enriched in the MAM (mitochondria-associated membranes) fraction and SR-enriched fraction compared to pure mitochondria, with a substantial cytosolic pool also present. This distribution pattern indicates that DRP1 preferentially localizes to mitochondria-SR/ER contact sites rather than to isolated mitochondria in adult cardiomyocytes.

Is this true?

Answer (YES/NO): YES